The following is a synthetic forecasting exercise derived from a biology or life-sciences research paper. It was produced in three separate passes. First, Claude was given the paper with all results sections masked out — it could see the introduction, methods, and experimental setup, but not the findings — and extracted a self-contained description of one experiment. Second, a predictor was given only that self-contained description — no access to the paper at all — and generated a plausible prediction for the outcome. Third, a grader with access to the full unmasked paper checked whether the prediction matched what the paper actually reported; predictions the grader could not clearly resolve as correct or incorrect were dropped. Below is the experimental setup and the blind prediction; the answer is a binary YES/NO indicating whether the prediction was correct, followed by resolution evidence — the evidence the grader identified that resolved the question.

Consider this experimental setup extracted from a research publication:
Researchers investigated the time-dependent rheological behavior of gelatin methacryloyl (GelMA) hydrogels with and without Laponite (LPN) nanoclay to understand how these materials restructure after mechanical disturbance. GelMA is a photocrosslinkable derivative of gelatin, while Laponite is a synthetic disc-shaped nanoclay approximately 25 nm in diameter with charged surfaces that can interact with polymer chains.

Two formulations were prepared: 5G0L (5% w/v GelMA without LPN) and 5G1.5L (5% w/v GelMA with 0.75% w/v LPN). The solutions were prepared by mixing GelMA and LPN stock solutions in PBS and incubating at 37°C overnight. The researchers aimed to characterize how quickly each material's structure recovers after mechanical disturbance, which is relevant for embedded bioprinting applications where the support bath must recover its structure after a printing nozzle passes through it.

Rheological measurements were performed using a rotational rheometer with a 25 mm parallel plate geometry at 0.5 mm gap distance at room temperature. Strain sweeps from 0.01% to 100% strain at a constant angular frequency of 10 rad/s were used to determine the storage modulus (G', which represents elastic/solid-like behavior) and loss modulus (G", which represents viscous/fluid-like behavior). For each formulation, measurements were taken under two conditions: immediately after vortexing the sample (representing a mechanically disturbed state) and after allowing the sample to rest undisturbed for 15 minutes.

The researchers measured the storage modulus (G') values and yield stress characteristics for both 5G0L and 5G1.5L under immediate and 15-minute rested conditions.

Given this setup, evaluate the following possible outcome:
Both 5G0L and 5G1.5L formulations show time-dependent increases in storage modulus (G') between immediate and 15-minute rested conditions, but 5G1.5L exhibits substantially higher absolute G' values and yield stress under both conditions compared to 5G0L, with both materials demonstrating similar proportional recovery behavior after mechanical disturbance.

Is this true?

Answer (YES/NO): NO